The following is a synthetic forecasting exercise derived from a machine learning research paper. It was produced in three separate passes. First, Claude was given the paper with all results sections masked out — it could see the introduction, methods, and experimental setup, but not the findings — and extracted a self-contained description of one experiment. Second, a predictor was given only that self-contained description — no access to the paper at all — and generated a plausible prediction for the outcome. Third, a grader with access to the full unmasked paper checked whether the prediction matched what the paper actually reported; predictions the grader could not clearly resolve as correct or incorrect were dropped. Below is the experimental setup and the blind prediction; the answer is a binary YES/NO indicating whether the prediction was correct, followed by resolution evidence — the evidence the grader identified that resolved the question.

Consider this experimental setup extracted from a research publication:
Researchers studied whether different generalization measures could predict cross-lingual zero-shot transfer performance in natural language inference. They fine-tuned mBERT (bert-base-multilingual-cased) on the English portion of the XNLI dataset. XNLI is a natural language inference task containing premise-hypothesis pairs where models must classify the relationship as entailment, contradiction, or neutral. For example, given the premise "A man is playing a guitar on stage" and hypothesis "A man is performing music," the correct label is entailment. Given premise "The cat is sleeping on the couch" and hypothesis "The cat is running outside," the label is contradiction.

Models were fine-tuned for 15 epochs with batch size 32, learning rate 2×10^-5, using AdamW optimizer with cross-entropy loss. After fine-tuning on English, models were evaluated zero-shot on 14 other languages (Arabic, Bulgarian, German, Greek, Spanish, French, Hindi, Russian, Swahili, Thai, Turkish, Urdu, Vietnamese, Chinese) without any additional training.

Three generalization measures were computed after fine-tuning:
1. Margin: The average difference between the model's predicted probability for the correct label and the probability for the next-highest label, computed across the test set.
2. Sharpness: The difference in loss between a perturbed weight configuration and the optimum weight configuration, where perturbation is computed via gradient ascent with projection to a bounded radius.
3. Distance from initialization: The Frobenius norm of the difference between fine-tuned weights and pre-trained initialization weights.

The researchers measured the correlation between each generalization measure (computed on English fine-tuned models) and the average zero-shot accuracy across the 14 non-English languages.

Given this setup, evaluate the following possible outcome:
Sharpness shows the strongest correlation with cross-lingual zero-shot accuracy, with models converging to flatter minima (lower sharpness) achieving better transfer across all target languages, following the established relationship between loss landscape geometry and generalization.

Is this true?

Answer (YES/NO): NO